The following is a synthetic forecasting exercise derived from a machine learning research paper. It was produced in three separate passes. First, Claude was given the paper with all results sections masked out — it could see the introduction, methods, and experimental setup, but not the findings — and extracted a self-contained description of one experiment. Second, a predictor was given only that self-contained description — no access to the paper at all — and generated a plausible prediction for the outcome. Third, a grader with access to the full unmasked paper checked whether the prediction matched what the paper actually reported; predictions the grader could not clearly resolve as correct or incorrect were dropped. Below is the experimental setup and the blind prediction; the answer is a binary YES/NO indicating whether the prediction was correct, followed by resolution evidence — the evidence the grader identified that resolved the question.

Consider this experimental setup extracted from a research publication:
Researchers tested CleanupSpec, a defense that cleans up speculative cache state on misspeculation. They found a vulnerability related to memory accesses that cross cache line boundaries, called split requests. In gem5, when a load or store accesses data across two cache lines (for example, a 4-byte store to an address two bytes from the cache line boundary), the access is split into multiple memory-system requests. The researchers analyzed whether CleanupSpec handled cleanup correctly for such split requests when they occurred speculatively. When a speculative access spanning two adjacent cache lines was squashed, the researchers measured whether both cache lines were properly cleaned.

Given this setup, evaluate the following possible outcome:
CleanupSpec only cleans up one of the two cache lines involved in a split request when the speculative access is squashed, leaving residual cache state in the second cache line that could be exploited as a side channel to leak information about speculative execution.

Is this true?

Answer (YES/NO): NO